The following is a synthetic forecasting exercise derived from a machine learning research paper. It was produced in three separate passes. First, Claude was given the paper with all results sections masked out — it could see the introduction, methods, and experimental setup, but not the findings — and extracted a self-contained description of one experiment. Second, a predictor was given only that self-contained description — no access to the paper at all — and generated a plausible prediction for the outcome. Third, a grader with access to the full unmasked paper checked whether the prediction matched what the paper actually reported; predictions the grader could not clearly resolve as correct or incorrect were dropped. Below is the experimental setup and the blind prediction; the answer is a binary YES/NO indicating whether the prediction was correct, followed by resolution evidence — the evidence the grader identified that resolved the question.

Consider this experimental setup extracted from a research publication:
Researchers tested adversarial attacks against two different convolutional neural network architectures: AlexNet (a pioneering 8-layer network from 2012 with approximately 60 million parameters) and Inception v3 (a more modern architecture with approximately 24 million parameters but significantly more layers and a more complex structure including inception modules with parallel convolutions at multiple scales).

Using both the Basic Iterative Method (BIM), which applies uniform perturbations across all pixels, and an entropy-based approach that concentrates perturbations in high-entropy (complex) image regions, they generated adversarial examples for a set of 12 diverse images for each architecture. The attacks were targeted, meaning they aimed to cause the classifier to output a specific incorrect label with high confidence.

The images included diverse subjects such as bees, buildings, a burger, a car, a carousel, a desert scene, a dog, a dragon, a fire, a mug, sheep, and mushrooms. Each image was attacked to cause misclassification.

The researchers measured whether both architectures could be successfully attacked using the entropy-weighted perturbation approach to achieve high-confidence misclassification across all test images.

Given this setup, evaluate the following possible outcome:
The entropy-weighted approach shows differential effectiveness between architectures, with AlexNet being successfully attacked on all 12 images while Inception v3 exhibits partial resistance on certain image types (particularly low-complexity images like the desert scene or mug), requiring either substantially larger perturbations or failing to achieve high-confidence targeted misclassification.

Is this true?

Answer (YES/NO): NO